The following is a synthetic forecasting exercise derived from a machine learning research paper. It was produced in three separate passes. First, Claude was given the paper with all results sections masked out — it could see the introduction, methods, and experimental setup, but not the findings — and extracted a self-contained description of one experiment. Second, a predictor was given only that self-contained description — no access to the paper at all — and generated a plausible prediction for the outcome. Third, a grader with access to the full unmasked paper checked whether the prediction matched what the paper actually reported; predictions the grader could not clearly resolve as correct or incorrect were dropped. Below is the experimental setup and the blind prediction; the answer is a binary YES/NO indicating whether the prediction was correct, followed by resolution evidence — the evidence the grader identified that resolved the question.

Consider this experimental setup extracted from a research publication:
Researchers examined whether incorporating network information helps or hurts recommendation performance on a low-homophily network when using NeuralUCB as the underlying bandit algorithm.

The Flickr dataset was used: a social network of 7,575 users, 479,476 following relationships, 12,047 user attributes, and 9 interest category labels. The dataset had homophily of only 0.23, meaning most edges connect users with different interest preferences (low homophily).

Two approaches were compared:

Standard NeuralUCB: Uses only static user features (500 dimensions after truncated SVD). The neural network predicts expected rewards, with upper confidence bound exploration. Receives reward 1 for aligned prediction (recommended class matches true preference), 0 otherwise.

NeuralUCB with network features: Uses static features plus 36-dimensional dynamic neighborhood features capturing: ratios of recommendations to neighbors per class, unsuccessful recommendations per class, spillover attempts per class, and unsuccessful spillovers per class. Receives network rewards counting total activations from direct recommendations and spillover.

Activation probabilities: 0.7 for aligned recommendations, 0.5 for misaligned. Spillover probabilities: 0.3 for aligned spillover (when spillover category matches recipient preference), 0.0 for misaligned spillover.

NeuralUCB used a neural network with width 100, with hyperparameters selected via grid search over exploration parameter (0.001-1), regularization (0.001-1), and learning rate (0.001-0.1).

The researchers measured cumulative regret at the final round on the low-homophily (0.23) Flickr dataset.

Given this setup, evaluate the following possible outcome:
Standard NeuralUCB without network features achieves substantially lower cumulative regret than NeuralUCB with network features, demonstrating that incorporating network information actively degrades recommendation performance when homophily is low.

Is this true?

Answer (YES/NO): YES